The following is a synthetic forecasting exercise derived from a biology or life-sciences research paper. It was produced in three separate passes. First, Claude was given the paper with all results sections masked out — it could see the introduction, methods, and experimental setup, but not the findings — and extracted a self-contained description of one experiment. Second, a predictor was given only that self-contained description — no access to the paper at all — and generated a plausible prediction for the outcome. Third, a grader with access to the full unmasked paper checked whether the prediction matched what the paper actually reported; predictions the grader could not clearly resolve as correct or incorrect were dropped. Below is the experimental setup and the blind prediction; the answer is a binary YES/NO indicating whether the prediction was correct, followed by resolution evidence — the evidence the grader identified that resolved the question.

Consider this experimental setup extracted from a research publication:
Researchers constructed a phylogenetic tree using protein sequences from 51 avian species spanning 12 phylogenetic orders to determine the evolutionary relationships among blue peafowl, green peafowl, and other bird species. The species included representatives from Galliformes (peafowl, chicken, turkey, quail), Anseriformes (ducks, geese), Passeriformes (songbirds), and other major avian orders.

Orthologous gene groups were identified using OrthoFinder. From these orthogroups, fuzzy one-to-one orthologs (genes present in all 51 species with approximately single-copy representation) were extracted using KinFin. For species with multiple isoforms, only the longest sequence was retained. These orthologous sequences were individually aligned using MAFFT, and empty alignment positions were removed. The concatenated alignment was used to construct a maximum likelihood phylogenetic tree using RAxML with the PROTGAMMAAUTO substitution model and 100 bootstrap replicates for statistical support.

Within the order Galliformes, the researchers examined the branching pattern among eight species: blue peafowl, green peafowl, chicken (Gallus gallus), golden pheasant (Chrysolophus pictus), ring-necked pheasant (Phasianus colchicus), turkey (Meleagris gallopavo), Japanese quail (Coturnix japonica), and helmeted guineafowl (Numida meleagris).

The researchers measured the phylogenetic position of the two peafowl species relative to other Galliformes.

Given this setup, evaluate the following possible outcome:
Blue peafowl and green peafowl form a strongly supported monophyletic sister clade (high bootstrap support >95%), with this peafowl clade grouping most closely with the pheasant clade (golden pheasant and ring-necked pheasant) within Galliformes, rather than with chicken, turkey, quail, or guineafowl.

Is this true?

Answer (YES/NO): NO